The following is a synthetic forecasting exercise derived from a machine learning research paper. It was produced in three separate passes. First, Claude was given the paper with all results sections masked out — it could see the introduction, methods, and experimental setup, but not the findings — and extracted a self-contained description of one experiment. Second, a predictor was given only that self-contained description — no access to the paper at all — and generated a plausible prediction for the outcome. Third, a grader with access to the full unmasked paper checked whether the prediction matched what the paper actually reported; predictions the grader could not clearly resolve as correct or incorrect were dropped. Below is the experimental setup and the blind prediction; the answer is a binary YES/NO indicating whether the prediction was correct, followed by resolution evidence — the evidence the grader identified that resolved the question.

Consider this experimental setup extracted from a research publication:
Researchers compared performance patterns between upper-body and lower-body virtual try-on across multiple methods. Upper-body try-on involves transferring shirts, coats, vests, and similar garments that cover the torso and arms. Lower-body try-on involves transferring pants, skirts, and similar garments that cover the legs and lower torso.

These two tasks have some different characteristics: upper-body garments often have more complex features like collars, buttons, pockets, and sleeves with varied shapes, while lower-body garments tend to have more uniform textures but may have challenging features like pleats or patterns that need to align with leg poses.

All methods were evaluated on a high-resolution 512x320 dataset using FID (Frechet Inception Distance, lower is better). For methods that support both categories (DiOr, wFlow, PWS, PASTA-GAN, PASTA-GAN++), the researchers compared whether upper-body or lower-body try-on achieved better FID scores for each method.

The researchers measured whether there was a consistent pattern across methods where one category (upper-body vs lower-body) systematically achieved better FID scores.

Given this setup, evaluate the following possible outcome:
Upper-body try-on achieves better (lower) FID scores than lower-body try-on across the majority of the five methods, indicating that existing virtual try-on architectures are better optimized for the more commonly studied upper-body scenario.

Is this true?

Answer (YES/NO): YES